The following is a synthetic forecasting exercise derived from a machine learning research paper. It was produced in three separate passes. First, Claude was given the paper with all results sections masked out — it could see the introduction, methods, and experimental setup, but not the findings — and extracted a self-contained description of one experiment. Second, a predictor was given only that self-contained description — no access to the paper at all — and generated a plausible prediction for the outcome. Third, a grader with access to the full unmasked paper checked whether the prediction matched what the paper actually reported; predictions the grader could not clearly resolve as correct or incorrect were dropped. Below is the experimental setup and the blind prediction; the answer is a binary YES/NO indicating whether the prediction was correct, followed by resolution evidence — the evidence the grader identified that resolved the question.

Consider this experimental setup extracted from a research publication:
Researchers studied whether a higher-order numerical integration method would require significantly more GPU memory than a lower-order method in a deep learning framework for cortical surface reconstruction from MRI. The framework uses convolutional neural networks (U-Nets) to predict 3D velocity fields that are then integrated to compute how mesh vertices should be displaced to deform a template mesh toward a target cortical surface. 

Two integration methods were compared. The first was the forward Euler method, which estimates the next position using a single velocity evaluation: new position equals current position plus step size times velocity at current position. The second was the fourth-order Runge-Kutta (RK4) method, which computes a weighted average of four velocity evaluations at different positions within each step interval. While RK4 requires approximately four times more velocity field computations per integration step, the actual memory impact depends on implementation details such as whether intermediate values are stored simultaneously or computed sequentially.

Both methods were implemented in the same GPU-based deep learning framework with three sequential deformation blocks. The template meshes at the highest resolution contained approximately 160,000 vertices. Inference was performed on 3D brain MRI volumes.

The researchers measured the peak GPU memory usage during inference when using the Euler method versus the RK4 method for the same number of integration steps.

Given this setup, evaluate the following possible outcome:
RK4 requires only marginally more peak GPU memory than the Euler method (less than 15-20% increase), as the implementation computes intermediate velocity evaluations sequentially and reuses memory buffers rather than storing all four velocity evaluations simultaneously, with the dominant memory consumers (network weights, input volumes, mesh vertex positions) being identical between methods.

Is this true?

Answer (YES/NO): YES